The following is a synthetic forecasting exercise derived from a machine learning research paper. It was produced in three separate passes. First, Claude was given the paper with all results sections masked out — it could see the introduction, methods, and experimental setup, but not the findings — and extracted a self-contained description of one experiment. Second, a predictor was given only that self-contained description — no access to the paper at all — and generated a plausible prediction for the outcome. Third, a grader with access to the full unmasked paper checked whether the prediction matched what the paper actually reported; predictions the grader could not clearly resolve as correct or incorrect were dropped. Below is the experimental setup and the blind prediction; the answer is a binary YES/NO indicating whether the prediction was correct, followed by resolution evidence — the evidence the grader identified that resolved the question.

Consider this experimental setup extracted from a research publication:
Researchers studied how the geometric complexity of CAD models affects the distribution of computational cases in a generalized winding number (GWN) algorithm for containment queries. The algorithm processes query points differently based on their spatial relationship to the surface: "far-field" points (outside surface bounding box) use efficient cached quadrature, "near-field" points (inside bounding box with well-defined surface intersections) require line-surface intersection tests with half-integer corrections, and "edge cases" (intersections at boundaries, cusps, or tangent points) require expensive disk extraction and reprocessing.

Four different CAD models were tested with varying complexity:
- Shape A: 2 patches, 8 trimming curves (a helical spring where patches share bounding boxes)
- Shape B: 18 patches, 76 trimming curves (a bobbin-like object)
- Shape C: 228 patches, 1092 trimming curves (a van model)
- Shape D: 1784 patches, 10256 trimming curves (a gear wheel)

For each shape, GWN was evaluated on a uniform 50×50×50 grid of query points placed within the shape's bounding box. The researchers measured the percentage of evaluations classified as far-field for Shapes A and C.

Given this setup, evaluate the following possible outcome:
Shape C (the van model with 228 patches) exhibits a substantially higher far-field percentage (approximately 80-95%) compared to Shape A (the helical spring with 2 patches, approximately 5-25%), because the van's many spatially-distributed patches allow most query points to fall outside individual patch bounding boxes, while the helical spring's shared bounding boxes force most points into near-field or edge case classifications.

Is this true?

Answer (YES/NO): NO